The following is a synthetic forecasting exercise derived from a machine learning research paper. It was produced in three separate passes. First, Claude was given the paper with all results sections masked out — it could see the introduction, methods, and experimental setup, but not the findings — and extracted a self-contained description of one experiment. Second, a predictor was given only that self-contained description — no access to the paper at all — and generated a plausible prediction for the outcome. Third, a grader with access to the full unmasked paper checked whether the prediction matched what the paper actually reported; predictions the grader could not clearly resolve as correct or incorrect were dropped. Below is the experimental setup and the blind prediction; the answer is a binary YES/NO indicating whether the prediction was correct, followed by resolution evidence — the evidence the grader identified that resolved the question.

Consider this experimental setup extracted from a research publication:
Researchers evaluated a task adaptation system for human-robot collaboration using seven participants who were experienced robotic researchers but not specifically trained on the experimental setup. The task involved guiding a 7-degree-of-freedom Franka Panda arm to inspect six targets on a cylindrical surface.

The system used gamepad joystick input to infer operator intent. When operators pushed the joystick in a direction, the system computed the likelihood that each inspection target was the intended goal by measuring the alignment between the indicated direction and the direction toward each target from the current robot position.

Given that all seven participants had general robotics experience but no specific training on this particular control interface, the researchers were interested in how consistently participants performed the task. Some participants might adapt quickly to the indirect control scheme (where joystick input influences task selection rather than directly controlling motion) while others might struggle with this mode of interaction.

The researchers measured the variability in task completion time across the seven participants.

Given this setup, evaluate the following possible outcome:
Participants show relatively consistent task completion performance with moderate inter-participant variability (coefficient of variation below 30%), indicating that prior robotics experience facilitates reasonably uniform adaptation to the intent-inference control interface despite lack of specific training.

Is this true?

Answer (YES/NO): NO